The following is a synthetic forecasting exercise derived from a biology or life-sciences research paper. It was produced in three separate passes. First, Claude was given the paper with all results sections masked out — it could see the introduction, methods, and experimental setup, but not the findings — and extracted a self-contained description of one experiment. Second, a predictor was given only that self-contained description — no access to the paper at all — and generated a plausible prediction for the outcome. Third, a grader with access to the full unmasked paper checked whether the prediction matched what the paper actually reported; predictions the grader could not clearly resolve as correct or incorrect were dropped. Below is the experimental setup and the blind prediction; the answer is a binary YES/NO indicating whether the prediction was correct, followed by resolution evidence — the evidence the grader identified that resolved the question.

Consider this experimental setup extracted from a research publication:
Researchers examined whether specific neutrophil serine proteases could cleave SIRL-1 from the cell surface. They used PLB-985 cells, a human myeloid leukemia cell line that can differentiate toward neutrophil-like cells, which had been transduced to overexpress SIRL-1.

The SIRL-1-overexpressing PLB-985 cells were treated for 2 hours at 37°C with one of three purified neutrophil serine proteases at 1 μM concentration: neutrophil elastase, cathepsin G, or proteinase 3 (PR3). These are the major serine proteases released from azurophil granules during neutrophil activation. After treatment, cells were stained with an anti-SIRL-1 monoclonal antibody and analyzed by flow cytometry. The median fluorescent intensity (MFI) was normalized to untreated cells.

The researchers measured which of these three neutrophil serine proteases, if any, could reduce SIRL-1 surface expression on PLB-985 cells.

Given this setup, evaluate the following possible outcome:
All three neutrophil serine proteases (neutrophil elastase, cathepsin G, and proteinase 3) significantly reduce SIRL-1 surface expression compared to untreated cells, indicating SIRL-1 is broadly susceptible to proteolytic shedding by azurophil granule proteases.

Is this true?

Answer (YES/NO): NO